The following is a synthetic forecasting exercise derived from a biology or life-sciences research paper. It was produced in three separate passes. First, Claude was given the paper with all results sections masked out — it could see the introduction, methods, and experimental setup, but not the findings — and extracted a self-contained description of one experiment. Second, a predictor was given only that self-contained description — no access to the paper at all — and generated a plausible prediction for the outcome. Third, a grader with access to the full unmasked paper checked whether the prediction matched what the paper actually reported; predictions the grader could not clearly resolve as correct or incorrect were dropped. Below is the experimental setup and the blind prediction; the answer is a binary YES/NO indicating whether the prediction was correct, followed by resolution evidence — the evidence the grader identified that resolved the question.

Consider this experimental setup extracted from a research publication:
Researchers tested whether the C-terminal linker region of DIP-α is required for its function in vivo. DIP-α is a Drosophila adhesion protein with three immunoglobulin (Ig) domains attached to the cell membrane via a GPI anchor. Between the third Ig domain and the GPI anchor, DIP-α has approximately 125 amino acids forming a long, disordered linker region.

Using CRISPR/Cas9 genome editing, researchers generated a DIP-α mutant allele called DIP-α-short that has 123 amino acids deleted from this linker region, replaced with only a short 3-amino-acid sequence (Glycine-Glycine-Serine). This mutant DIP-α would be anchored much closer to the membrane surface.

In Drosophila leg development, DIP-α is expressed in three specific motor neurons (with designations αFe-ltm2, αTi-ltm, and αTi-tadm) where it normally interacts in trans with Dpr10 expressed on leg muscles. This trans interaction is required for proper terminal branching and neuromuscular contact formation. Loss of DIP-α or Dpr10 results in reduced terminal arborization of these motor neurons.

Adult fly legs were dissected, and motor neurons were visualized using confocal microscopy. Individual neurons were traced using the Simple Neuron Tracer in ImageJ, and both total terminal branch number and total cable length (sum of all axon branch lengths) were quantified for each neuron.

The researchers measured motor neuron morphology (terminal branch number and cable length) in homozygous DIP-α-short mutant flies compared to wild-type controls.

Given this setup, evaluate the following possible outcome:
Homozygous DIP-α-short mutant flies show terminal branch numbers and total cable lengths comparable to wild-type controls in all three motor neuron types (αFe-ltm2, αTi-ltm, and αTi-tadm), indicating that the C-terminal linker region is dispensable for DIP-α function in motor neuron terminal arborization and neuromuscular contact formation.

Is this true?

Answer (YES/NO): NO